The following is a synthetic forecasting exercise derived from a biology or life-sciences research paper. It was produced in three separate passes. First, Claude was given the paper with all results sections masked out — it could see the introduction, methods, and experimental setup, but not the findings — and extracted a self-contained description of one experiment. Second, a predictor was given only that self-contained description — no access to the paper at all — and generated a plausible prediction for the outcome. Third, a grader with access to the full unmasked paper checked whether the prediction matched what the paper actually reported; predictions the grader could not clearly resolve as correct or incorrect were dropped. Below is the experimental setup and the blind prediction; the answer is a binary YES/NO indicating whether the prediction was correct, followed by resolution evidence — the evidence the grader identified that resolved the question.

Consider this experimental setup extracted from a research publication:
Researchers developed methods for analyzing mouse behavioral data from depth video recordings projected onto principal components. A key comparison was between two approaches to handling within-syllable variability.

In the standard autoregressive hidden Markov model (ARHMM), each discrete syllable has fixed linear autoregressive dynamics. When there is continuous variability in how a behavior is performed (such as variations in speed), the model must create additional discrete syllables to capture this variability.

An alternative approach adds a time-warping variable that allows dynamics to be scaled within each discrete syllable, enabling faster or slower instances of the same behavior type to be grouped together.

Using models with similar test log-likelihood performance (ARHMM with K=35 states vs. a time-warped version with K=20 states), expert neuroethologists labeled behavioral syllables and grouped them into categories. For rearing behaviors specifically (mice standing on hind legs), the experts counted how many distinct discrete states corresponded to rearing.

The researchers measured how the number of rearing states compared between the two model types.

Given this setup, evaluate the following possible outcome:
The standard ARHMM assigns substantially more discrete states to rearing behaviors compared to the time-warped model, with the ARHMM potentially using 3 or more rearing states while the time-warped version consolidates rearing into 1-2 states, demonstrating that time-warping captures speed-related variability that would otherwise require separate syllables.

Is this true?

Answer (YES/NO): YES